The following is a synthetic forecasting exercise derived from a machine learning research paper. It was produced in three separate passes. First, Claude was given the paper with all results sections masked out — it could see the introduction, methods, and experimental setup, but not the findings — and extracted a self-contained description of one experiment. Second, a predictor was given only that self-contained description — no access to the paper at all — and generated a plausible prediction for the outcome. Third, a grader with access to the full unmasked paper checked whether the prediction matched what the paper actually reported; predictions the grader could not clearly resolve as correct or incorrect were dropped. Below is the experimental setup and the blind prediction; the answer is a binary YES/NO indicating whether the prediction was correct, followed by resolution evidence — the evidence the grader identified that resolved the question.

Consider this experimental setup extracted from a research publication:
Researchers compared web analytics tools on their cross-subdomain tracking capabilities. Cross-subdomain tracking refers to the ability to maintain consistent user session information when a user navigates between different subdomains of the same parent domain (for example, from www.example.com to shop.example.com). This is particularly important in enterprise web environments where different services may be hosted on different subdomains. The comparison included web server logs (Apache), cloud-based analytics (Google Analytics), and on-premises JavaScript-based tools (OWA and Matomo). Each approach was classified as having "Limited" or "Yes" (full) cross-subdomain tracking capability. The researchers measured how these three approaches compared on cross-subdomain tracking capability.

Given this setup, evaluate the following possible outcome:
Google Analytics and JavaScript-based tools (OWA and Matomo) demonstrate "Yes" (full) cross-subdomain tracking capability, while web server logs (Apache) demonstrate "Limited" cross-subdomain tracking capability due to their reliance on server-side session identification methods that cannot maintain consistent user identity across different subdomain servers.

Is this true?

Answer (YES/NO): NO